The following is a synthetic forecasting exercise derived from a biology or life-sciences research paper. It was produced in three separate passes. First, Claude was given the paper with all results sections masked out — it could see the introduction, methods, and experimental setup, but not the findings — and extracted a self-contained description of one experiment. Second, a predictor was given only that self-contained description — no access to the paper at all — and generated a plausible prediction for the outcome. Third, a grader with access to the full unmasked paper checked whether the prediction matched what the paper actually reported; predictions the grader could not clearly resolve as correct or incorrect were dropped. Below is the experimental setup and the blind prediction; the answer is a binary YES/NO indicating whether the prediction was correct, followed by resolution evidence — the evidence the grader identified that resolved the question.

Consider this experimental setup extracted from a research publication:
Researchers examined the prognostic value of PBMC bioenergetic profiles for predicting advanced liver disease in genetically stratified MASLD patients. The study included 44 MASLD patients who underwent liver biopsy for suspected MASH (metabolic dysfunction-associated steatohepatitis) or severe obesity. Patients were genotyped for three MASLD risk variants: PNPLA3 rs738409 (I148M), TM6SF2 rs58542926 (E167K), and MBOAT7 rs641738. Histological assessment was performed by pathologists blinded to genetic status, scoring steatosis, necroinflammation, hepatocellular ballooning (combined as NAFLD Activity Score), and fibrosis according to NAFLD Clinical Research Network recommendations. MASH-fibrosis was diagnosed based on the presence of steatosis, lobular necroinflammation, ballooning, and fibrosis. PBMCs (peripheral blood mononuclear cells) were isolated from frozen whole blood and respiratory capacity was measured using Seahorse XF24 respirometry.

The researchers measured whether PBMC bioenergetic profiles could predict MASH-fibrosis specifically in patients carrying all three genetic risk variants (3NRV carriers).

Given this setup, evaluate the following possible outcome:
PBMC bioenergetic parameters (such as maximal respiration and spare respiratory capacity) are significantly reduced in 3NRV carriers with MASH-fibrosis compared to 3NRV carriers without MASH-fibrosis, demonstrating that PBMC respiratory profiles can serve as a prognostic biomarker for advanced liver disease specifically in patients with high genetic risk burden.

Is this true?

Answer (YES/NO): NO